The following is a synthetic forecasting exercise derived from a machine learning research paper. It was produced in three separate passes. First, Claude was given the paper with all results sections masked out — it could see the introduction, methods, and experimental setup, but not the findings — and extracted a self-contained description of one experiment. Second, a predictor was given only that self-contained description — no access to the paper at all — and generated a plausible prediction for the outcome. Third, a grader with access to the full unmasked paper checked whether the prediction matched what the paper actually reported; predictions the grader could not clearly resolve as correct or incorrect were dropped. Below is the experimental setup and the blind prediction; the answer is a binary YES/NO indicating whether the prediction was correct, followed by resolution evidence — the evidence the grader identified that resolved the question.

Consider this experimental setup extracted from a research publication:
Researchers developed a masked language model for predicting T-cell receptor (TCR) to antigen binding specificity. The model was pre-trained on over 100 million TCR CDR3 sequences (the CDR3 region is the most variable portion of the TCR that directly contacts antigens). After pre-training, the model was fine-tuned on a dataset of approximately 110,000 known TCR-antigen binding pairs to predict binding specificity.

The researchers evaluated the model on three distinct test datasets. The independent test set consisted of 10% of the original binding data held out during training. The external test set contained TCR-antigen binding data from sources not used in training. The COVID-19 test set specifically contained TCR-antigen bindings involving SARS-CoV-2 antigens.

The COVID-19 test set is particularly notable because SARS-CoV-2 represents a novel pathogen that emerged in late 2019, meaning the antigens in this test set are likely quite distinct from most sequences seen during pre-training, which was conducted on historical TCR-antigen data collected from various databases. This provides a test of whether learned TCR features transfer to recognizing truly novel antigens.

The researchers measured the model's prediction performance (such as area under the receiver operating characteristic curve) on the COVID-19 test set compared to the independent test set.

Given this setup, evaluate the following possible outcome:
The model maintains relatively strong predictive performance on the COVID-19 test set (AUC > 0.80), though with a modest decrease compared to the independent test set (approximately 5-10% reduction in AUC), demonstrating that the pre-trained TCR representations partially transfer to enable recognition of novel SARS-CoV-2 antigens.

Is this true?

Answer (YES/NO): NO